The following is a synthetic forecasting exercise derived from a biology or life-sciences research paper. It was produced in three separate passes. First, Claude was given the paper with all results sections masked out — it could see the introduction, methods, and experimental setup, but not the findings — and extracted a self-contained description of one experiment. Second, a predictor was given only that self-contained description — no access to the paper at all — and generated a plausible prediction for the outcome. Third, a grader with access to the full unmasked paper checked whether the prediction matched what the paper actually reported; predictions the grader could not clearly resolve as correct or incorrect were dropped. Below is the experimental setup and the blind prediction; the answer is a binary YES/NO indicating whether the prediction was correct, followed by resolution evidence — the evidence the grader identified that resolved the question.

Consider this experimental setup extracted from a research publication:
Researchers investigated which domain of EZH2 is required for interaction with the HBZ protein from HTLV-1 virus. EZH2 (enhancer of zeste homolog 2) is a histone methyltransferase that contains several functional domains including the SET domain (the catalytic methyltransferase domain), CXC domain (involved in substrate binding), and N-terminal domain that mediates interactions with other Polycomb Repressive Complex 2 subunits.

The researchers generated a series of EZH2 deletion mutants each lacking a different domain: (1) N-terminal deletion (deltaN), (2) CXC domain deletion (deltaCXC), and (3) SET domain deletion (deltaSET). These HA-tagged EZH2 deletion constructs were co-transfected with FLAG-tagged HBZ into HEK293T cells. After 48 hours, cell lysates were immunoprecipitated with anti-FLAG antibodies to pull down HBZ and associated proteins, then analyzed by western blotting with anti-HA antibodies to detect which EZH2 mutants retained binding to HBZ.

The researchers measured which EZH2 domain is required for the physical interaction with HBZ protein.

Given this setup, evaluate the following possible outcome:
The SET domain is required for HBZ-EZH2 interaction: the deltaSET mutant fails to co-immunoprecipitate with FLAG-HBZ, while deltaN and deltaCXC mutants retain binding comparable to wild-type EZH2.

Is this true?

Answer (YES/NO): NO